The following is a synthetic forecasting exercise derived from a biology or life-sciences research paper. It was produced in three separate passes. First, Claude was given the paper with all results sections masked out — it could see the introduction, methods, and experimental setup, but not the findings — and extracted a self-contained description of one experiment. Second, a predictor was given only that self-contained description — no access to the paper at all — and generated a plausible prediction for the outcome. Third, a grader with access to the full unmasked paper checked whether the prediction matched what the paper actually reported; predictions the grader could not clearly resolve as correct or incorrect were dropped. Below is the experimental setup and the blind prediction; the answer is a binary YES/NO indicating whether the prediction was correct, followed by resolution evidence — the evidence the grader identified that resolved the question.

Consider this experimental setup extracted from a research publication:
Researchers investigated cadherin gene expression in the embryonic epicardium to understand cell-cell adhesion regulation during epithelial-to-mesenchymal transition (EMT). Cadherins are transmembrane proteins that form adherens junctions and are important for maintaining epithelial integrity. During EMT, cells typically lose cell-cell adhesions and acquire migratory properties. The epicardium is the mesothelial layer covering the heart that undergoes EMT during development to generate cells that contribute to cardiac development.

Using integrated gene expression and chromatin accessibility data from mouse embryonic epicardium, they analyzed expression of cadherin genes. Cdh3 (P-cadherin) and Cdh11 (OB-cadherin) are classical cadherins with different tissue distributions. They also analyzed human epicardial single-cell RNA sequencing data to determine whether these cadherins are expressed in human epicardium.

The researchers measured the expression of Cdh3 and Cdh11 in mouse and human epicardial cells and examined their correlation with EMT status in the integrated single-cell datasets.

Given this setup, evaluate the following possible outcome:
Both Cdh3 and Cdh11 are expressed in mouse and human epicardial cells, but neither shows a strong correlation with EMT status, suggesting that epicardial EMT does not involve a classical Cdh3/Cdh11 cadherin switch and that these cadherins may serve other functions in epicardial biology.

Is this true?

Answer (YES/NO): NO